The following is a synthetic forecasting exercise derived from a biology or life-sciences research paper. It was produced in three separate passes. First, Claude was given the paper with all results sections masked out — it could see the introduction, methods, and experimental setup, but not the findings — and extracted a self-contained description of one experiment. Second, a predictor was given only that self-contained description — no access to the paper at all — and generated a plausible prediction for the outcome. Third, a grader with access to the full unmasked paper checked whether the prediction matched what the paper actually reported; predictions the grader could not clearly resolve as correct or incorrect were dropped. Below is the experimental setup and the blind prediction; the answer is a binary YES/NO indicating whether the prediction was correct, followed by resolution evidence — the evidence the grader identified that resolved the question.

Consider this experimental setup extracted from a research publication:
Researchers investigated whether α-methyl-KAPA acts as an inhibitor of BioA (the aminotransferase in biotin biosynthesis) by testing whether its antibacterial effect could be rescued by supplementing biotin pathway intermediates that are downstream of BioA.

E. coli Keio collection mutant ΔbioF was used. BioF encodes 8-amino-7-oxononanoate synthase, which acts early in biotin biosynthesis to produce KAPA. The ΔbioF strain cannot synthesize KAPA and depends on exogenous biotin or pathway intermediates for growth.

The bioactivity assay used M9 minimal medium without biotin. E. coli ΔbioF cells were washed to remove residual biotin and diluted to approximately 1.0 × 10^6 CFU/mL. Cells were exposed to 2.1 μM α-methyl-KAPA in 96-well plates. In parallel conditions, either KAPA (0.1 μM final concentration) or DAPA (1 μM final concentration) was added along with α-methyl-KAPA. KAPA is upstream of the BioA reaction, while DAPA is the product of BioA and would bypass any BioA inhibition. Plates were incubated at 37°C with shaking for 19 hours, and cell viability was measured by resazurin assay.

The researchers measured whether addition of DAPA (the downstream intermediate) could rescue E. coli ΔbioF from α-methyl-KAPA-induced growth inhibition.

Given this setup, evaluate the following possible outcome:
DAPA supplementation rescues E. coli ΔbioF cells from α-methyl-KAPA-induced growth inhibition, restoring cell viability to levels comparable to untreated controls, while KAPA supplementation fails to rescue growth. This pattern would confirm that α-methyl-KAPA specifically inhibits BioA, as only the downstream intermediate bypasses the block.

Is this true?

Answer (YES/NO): YES